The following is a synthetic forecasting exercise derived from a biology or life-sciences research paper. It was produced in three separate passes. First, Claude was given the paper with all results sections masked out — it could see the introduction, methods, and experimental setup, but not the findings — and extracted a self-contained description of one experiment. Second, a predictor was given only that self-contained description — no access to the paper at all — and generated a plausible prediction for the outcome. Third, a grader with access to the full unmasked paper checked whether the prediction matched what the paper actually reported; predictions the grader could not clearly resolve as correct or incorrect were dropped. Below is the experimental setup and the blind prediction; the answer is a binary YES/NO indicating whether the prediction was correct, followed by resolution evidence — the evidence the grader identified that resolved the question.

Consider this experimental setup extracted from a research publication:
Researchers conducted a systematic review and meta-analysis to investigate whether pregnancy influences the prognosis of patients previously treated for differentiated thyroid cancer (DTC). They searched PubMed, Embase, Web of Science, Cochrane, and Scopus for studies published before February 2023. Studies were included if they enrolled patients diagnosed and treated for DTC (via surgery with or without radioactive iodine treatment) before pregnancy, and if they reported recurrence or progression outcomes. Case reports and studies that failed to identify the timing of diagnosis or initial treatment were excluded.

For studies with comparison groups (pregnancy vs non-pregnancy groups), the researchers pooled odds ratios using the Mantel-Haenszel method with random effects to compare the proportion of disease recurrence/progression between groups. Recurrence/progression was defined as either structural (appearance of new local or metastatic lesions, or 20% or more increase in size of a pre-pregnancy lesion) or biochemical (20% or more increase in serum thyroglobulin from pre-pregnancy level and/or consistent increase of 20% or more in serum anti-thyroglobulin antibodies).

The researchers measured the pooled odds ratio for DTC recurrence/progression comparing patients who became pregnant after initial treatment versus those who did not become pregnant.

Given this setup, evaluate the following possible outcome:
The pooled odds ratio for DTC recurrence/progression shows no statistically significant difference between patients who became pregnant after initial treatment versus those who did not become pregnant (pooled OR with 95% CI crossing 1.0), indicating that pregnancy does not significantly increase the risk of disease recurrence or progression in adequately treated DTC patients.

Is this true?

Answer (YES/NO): YES